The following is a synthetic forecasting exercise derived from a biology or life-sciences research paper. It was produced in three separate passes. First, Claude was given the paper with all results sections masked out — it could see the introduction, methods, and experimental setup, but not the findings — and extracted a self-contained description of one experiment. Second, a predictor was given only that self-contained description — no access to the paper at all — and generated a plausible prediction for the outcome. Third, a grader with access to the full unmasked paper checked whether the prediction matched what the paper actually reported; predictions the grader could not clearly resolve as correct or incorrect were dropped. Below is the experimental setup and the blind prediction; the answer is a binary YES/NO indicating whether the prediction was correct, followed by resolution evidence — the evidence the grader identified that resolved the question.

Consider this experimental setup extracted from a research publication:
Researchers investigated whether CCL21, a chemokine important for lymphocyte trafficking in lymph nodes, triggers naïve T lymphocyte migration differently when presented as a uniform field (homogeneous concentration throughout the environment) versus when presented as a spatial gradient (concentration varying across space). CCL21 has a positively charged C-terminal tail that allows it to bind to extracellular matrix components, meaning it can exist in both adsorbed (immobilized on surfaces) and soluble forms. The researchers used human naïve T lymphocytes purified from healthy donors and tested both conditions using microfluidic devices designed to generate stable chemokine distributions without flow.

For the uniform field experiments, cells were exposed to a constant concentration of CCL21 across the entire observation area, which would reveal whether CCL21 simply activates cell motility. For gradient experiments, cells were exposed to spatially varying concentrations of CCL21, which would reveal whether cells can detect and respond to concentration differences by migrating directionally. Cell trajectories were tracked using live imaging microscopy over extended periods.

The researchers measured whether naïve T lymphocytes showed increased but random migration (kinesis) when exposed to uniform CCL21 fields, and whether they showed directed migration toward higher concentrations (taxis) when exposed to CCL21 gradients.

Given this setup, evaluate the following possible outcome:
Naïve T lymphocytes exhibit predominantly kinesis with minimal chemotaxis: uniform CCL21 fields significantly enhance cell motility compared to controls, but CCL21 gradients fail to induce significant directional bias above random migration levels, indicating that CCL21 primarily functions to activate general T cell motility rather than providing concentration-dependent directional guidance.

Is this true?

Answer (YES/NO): NO